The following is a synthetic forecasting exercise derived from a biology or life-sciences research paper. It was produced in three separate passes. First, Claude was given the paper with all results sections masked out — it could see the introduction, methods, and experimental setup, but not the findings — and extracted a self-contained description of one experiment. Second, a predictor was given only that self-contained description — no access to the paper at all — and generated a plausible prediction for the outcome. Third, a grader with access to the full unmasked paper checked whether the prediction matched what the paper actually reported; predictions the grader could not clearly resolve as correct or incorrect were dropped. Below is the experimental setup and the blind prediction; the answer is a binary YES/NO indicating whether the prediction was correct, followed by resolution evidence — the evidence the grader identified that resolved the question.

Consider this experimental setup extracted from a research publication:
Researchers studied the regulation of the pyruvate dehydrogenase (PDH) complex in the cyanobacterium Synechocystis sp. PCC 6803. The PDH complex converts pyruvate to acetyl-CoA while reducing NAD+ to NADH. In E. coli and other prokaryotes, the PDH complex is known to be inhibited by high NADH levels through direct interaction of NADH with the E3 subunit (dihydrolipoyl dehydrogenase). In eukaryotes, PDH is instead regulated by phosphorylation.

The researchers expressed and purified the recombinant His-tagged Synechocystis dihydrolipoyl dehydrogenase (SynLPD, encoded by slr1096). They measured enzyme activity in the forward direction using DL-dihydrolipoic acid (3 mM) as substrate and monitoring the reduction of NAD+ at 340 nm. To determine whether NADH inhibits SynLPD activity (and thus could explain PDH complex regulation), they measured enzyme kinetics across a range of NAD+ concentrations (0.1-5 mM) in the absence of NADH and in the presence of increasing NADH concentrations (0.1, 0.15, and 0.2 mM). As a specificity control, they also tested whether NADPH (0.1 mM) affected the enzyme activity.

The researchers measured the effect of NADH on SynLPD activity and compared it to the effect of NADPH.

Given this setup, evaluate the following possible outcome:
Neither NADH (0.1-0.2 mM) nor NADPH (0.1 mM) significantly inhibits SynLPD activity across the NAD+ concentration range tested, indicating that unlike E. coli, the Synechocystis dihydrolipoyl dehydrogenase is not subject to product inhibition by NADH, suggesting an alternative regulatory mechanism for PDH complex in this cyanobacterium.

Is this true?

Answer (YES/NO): NO